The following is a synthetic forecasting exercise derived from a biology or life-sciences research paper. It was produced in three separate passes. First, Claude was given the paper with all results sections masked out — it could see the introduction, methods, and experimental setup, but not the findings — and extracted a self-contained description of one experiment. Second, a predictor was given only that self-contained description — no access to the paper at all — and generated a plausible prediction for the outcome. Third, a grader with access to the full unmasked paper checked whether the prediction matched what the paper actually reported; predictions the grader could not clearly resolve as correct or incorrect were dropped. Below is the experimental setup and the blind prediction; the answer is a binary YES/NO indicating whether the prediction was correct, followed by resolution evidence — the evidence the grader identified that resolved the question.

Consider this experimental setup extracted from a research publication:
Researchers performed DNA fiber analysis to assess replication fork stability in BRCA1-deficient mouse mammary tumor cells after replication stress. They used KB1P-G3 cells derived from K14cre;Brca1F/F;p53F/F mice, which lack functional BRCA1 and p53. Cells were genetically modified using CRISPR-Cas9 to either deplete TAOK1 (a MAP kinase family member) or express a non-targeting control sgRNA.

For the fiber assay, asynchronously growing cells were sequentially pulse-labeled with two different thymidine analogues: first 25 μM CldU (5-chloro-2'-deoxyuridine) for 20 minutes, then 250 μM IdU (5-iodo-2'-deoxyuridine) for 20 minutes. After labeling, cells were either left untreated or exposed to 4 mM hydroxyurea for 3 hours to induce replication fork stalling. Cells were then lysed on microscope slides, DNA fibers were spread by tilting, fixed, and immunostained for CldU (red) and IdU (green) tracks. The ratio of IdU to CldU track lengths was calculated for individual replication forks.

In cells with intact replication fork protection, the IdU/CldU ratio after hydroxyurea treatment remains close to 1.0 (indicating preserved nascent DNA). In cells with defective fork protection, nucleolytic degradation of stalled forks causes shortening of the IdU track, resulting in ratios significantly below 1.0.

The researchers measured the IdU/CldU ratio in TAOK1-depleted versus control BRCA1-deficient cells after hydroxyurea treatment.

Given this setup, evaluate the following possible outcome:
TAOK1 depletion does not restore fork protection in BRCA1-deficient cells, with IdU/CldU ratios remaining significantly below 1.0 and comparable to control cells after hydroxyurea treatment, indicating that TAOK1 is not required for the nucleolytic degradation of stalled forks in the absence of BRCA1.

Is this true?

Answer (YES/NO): NO